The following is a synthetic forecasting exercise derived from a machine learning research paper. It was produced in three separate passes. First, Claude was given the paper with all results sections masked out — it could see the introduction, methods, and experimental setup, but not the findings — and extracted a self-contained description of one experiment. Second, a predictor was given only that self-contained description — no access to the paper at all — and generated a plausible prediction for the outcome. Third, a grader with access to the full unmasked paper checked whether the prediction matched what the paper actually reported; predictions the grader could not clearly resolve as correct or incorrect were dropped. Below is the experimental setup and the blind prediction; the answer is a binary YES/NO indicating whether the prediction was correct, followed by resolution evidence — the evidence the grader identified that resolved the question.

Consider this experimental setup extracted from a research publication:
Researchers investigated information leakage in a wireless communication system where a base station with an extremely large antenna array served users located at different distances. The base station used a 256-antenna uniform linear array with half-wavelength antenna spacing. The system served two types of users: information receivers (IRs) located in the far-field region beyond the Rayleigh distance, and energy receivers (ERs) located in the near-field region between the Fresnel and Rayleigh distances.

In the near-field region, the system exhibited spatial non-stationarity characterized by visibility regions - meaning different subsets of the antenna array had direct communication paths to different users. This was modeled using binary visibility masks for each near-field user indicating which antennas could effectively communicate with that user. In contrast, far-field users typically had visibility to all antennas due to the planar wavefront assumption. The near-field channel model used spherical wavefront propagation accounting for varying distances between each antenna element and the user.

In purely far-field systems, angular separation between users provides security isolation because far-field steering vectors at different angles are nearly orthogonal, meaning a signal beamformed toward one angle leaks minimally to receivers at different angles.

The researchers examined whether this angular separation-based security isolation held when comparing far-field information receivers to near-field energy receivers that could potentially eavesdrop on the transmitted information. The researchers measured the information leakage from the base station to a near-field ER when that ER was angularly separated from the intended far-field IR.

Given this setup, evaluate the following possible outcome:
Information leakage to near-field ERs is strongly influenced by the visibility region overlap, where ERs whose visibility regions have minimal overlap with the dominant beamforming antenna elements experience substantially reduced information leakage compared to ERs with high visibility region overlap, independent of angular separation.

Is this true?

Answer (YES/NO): NO